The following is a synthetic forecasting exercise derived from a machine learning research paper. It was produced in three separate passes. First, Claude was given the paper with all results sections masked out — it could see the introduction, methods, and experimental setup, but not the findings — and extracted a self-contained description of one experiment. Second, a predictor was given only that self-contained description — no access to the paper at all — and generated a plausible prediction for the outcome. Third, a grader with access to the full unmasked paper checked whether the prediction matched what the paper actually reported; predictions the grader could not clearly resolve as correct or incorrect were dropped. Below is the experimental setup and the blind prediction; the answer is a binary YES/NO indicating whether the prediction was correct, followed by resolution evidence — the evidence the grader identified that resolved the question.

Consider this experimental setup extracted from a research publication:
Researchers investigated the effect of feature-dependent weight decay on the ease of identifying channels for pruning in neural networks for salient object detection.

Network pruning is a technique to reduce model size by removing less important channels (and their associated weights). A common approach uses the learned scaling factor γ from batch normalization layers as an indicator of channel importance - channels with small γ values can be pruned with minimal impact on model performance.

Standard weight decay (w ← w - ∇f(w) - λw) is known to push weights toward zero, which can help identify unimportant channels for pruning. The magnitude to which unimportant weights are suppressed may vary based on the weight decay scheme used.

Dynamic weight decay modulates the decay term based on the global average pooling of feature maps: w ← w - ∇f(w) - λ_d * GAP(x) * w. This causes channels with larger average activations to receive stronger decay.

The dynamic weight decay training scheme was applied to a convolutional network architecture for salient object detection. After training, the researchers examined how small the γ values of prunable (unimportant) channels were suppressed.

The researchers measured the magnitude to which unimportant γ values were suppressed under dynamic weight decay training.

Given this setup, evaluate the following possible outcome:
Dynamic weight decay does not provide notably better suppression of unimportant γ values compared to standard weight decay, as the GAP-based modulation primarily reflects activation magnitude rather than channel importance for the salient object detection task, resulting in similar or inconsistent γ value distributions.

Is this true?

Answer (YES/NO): NO